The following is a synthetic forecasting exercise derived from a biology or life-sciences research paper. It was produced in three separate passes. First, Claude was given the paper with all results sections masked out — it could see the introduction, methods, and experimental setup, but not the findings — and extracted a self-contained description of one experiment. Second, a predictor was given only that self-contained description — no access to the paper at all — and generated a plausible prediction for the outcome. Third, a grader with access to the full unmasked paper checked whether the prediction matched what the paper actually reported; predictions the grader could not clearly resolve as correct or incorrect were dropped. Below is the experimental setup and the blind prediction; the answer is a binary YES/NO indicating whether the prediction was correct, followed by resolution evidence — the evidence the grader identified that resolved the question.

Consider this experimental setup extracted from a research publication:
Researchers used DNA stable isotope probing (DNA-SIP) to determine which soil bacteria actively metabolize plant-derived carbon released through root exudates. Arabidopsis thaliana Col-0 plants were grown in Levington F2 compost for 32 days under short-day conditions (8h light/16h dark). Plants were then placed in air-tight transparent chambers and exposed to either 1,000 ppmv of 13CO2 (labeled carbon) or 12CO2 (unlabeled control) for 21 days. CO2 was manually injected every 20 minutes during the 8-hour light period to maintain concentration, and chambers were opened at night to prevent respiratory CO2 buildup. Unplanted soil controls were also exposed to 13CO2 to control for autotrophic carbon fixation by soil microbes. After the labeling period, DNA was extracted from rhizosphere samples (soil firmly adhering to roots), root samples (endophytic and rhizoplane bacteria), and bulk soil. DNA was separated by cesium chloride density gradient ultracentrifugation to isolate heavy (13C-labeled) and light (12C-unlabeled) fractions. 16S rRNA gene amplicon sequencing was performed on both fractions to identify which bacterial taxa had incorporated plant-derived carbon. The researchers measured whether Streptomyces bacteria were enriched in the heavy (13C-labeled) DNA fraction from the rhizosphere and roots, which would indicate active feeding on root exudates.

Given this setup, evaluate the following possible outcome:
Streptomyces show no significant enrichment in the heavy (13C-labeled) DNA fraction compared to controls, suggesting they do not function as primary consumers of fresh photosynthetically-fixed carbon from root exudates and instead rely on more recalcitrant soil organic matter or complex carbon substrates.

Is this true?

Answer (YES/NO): YES